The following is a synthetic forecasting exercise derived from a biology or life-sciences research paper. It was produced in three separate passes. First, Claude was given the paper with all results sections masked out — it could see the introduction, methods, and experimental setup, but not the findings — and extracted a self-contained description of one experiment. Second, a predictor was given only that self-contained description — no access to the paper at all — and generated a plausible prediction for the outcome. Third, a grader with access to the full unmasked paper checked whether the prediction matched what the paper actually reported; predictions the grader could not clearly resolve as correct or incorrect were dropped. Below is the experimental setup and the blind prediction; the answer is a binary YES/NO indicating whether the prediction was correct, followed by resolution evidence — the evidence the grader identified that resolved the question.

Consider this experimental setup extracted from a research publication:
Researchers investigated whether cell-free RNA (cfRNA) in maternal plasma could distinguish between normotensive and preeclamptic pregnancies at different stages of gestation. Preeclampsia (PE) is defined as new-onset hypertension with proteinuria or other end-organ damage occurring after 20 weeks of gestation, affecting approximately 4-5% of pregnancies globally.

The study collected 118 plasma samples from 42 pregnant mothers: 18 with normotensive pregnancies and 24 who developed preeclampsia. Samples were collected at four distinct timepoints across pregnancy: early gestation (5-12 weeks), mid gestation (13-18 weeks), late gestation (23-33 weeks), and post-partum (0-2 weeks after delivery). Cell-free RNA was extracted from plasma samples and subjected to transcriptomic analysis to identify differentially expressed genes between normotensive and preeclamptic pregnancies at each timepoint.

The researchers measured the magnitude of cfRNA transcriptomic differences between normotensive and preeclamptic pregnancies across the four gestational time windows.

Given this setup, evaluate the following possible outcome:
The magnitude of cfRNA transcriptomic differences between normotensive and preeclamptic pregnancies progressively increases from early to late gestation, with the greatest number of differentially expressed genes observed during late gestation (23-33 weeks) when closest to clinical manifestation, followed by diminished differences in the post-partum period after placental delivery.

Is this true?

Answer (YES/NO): NO